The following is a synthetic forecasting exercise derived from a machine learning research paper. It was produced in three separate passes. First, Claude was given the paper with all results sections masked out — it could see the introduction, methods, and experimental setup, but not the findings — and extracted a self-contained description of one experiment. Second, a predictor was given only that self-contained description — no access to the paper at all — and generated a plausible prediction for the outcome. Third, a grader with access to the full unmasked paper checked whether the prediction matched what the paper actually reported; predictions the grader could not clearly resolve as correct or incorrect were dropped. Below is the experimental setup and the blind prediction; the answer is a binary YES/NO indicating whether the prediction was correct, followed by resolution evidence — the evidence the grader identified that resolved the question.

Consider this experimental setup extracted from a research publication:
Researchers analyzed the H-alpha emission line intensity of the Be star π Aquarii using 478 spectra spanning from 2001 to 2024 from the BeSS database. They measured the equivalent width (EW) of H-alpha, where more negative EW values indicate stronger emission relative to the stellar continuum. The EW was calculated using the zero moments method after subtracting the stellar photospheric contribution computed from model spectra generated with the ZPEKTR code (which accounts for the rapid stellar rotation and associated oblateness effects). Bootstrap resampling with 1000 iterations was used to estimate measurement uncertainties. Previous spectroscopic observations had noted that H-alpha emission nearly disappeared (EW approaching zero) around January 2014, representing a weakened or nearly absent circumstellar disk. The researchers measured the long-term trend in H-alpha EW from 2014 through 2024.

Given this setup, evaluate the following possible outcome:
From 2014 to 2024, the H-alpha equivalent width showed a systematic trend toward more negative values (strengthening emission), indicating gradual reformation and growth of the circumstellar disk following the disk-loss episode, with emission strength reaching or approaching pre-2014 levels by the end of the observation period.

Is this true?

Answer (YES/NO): NO